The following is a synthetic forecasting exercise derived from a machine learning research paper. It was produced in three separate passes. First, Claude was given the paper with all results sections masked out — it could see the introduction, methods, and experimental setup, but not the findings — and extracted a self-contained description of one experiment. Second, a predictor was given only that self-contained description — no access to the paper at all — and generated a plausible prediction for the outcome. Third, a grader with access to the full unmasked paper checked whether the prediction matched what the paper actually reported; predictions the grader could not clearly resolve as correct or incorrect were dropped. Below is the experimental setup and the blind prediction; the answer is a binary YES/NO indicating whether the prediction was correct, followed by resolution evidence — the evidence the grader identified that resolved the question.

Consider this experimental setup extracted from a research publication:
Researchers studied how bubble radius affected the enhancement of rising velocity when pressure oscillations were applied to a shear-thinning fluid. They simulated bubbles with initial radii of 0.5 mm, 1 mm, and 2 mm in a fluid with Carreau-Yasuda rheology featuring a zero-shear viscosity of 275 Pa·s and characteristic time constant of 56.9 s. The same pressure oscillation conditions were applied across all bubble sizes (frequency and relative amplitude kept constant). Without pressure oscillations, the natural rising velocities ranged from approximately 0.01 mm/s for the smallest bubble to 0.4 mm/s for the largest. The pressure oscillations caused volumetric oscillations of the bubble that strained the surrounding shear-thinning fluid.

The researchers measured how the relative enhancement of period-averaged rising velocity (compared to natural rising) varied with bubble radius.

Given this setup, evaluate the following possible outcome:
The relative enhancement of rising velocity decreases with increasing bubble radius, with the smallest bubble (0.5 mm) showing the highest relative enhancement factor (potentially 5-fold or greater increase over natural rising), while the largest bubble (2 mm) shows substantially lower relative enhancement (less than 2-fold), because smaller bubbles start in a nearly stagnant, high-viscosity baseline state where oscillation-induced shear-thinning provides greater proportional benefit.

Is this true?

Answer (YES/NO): NO